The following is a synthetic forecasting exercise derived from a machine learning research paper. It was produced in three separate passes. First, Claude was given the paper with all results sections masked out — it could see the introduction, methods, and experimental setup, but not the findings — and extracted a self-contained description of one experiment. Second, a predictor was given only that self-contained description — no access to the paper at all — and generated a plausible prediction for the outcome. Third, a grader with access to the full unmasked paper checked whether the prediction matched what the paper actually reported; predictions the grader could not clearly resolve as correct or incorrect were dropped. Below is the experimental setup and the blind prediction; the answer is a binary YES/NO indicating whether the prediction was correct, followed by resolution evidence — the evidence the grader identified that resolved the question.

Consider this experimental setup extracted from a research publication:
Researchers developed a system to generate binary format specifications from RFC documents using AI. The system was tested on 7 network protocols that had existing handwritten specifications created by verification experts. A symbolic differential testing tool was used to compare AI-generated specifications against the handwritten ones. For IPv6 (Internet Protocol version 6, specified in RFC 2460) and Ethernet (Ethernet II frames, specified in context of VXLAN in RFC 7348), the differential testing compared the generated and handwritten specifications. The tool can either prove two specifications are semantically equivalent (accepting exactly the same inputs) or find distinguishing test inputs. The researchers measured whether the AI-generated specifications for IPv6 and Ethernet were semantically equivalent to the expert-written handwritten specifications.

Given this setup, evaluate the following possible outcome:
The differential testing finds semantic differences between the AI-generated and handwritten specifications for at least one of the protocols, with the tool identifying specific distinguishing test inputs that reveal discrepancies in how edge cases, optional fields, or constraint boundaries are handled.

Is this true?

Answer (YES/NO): NO